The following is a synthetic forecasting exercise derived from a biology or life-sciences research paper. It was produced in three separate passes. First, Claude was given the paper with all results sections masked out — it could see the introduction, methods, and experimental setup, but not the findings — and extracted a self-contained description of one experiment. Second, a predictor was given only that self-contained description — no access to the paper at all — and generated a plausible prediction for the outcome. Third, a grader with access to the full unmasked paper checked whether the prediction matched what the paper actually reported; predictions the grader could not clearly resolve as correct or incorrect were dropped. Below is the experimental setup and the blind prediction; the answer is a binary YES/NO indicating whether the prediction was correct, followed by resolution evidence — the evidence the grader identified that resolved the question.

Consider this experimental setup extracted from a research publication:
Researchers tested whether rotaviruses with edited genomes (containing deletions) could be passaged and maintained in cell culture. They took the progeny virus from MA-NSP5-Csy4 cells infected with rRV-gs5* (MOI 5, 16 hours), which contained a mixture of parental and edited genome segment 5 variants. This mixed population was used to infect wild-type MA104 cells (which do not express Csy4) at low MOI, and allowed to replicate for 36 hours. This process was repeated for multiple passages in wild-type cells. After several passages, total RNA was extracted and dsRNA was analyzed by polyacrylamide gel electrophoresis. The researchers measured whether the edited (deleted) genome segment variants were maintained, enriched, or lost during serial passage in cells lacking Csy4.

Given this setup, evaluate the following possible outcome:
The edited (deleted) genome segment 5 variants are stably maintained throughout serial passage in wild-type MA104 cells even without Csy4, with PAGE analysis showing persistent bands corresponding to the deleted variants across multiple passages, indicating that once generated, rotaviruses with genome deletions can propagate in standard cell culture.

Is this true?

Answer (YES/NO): YES